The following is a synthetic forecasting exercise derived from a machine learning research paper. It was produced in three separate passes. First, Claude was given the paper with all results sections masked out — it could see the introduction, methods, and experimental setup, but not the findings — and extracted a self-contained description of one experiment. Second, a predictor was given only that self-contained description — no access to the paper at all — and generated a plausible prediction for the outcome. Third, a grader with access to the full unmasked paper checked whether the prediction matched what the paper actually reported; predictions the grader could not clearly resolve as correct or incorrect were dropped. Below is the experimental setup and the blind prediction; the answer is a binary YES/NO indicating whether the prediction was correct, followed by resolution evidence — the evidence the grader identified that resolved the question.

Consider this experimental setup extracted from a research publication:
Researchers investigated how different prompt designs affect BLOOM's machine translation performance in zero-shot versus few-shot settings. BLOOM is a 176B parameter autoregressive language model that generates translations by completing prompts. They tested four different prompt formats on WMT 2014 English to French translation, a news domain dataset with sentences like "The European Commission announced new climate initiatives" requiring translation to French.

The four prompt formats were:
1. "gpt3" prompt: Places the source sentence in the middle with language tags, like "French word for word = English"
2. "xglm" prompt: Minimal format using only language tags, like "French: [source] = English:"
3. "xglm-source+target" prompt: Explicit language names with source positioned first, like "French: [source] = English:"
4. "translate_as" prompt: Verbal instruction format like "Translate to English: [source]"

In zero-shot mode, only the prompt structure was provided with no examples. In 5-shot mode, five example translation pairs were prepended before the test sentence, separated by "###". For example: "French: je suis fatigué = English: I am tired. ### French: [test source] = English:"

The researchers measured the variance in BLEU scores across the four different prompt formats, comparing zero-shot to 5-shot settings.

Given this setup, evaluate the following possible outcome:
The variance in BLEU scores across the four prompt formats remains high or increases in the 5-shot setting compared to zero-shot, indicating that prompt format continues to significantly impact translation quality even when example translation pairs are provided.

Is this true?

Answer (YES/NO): NO